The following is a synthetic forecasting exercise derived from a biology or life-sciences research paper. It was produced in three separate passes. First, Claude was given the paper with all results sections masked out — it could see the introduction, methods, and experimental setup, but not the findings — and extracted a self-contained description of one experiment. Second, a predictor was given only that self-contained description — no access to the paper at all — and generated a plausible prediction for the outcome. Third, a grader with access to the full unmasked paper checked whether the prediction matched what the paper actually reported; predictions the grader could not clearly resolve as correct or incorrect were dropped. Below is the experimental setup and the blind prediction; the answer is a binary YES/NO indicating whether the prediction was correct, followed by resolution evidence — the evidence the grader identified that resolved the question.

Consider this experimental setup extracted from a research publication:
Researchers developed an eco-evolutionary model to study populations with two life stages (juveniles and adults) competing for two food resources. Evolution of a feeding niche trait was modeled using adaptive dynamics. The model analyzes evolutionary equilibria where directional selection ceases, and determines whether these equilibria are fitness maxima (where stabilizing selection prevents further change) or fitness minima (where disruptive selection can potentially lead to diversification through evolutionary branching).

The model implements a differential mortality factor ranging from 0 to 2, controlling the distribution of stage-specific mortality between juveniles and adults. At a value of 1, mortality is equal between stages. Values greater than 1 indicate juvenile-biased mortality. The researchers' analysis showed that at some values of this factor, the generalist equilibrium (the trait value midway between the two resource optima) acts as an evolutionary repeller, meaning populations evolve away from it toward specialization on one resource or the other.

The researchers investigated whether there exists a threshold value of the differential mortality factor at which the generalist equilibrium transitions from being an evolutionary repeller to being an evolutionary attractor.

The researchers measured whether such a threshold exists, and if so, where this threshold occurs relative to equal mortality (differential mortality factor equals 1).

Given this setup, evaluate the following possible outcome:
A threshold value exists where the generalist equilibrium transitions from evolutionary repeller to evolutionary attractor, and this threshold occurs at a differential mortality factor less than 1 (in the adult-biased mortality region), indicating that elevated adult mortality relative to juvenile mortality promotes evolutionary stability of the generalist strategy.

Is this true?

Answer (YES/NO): NO